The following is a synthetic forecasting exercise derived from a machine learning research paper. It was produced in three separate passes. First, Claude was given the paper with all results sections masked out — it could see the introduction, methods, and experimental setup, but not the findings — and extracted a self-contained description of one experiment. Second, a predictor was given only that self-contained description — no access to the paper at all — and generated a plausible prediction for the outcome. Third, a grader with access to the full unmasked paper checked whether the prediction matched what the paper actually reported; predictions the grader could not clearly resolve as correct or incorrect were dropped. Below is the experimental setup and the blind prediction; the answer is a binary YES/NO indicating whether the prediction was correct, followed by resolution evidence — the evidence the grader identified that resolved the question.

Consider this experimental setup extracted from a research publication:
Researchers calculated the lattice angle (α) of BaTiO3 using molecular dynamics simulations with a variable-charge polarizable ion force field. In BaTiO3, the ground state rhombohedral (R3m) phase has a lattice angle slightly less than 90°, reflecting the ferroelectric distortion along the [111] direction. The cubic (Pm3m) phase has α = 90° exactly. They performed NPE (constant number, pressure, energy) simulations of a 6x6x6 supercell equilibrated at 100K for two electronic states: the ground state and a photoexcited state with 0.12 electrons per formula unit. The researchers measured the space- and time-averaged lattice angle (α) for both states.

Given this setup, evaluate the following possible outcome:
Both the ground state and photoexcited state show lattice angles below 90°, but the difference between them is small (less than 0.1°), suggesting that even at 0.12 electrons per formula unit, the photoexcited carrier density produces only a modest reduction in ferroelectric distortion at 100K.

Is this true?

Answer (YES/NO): NO